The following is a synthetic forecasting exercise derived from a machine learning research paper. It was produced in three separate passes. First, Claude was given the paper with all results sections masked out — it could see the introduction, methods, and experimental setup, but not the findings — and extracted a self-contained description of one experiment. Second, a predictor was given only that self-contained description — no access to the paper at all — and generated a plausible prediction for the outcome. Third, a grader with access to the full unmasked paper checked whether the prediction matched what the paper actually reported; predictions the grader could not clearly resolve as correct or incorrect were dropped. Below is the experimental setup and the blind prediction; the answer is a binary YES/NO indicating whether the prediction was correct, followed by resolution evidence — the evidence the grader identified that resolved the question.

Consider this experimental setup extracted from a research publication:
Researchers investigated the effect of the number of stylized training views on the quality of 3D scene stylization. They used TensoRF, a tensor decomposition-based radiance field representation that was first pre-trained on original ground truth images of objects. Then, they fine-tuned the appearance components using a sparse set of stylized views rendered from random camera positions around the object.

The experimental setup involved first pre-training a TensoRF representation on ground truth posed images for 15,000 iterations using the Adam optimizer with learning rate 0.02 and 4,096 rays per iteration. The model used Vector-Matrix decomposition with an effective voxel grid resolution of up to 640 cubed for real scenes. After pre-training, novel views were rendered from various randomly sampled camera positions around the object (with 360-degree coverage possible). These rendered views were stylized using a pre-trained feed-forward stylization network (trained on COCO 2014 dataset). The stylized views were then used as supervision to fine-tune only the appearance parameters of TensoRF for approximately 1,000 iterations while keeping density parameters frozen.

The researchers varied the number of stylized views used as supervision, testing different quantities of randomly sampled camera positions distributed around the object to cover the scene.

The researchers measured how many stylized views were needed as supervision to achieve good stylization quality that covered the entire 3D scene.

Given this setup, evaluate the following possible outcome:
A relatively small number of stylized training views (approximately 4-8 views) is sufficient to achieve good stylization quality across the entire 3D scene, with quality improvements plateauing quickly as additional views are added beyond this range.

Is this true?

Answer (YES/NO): NO